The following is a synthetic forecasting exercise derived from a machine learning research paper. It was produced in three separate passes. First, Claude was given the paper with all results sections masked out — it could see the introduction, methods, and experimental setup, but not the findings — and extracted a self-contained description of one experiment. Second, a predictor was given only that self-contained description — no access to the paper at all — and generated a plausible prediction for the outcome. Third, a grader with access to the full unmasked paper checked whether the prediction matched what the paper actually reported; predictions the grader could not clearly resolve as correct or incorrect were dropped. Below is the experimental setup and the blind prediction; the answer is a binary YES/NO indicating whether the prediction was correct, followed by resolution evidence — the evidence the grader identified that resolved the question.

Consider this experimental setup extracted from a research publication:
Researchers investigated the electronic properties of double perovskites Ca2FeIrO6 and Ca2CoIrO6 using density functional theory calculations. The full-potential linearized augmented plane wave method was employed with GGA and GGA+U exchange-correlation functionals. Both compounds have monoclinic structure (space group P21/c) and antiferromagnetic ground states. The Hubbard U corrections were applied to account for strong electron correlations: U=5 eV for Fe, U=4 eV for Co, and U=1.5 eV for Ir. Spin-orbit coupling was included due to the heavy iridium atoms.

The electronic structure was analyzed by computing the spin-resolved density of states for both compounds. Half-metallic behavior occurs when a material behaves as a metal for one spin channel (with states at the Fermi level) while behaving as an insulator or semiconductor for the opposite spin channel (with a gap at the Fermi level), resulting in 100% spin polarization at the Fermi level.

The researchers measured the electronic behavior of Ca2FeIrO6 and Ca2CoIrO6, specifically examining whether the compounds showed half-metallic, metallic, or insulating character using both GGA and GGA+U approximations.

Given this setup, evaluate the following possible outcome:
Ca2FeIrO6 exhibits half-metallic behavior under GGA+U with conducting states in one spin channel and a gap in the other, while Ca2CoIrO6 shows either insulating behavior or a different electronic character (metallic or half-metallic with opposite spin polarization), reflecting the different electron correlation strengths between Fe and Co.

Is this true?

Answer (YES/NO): YES